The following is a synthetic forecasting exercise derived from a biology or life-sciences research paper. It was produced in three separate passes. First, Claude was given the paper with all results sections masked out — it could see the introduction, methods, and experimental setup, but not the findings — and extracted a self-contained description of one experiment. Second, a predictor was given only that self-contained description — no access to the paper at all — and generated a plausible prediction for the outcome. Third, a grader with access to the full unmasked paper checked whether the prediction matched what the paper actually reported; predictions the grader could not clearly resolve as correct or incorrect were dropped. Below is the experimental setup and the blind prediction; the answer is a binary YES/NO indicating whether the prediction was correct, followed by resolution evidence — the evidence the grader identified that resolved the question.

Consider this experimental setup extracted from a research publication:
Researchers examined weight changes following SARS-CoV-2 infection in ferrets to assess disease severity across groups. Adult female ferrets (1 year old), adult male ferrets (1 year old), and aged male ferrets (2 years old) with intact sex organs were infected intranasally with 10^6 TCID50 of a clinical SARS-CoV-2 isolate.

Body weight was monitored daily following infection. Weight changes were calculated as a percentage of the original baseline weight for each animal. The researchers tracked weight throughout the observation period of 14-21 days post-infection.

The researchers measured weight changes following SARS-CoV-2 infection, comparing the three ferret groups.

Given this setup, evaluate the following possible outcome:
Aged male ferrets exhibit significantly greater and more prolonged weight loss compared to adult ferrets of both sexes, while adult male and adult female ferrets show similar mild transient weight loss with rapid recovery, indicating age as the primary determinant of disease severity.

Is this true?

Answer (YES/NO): NO